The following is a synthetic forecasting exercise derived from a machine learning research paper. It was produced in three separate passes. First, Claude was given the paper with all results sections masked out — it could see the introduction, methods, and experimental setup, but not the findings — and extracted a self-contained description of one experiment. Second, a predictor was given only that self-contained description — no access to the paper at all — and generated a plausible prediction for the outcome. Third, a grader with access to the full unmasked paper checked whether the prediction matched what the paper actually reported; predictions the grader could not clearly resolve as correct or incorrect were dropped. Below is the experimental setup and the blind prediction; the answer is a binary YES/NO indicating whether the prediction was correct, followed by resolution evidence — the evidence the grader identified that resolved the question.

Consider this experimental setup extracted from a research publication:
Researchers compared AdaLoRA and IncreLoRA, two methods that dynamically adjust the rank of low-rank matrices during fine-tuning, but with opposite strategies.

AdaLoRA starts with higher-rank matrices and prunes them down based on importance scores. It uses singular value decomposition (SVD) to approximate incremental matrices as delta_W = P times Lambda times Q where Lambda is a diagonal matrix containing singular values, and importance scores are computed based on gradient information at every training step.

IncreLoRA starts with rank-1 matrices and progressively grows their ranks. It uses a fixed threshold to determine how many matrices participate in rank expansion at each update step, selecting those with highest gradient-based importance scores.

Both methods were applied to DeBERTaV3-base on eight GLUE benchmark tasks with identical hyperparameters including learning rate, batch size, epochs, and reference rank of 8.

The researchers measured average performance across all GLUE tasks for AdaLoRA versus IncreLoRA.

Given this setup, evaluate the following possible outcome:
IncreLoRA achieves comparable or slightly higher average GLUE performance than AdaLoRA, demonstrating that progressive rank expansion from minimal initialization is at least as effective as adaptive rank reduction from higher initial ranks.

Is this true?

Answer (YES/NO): NO